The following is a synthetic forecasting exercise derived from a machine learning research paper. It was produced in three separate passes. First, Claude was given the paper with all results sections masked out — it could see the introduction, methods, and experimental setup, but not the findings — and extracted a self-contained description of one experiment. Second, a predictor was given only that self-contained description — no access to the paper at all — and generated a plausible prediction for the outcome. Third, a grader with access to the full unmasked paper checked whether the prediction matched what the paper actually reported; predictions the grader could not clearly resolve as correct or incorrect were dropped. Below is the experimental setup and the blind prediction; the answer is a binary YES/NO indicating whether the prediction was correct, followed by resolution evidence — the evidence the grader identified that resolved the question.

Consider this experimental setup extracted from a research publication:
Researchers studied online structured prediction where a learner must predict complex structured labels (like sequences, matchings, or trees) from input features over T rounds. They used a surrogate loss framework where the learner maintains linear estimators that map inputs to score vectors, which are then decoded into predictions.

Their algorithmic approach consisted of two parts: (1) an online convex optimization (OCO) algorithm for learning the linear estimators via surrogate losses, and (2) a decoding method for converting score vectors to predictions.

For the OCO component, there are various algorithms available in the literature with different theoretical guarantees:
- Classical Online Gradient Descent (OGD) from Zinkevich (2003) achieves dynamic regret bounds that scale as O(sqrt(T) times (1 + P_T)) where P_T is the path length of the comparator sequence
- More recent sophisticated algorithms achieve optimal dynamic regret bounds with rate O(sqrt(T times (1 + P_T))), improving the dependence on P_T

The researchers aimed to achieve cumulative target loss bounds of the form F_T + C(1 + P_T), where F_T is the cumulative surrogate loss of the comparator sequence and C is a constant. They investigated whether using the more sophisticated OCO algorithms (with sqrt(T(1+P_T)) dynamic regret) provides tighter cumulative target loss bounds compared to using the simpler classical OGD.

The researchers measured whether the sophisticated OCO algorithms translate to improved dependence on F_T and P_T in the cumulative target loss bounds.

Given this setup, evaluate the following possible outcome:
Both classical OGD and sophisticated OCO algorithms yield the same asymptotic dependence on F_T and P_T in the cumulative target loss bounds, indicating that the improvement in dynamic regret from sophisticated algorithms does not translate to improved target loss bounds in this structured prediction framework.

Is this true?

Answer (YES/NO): YES